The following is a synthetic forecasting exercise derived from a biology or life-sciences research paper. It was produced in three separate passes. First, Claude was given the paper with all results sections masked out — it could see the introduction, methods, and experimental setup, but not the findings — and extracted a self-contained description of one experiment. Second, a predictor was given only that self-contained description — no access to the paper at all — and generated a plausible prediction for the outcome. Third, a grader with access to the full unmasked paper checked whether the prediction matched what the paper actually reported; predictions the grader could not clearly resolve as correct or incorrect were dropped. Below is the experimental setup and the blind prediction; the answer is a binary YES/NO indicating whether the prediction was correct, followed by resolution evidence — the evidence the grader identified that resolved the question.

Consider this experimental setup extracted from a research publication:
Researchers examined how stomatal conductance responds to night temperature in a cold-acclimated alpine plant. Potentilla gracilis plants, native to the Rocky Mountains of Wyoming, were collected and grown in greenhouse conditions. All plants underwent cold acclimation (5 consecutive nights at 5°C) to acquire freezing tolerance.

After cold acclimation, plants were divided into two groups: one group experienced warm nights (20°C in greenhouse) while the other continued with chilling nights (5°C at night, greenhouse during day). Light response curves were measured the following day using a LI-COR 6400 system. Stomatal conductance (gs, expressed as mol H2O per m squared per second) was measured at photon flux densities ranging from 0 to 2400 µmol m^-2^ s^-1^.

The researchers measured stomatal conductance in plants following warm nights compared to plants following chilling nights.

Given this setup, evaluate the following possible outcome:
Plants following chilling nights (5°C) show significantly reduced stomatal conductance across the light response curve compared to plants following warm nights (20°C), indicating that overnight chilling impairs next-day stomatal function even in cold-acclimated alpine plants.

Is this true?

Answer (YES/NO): NO